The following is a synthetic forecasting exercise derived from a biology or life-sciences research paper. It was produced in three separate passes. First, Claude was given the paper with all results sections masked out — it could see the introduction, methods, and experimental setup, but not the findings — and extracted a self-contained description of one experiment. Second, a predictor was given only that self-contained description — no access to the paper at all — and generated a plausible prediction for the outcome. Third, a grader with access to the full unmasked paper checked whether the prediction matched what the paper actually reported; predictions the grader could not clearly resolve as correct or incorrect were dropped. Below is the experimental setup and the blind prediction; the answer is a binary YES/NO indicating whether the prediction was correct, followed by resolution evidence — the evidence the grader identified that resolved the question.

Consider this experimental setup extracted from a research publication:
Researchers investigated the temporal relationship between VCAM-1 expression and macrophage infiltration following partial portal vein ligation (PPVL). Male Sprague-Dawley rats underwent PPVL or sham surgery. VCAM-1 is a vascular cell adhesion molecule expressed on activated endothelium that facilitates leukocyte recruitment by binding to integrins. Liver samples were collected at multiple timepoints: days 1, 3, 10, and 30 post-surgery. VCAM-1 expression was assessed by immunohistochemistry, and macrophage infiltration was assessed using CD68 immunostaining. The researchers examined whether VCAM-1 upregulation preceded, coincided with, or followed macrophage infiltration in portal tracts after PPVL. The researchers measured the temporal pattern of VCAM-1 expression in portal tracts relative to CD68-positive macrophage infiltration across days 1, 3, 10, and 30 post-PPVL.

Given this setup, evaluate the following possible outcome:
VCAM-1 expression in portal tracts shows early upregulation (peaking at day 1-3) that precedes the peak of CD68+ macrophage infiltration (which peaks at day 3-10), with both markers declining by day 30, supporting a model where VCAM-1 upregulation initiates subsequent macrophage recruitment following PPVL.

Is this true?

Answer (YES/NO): NO